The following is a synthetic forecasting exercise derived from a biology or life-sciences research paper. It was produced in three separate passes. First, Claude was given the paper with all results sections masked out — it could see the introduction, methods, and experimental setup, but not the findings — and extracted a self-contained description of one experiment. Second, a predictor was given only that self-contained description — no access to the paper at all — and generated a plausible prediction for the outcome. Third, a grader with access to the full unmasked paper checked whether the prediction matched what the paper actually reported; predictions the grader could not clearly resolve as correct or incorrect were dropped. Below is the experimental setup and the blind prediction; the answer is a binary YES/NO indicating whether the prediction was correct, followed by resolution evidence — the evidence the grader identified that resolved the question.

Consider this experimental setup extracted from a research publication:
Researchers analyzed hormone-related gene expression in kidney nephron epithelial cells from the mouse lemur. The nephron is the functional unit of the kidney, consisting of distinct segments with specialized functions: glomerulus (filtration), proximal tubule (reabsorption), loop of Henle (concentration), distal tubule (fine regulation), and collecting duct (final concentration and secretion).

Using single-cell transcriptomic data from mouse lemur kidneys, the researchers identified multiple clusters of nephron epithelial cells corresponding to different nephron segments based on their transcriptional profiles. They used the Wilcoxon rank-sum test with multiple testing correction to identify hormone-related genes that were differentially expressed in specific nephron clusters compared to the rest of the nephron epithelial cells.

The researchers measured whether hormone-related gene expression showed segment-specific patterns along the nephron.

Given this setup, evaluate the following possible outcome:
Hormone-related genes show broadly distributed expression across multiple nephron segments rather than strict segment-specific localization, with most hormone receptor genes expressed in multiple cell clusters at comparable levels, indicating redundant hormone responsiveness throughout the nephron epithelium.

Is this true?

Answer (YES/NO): NO